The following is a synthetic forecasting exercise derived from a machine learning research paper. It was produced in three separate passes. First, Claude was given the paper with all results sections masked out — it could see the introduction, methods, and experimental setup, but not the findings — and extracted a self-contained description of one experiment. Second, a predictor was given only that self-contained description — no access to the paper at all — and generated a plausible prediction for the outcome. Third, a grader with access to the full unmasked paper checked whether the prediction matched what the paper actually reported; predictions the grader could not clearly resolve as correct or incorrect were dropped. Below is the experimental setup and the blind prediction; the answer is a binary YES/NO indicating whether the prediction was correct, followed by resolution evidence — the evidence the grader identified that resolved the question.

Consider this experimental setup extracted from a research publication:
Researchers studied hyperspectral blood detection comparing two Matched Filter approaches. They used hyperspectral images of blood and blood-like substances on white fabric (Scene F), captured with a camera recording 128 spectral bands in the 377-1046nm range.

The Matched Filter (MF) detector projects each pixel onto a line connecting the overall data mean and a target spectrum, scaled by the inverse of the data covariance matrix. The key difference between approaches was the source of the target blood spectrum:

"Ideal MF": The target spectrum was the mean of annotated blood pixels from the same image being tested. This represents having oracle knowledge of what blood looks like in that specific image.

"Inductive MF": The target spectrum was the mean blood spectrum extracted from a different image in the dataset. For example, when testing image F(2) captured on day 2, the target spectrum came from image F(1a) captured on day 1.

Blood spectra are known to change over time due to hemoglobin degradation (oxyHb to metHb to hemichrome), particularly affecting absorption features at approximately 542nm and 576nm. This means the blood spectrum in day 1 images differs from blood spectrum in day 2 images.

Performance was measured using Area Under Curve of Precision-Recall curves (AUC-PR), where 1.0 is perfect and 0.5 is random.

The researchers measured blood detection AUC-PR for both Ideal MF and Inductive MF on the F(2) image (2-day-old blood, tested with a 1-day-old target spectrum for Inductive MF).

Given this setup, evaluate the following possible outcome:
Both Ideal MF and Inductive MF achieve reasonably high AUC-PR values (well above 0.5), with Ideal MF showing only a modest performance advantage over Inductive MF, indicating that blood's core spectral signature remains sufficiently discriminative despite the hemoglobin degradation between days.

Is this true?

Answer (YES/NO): NO